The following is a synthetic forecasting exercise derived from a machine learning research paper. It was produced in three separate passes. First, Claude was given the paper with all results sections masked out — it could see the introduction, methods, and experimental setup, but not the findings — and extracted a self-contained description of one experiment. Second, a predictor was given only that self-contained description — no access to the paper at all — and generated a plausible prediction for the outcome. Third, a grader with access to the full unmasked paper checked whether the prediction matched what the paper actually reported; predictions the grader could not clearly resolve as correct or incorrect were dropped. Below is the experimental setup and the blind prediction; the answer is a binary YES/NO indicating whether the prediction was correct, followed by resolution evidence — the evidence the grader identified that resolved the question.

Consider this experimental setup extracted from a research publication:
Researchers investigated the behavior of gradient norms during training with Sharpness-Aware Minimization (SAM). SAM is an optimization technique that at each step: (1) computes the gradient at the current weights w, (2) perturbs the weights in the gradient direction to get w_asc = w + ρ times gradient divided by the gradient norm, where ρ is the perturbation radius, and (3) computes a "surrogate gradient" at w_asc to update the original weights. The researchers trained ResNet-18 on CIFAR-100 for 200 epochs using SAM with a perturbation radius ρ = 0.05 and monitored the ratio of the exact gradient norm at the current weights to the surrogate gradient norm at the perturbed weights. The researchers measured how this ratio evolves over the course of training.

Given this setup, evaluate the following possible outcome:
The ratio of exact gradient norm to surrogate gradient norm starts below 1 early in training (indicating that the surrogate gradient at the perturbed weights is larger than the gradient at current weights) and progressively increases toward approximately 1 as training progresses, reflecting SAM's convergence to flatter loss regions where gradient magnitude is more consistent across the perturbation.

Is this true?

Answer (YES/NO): NO